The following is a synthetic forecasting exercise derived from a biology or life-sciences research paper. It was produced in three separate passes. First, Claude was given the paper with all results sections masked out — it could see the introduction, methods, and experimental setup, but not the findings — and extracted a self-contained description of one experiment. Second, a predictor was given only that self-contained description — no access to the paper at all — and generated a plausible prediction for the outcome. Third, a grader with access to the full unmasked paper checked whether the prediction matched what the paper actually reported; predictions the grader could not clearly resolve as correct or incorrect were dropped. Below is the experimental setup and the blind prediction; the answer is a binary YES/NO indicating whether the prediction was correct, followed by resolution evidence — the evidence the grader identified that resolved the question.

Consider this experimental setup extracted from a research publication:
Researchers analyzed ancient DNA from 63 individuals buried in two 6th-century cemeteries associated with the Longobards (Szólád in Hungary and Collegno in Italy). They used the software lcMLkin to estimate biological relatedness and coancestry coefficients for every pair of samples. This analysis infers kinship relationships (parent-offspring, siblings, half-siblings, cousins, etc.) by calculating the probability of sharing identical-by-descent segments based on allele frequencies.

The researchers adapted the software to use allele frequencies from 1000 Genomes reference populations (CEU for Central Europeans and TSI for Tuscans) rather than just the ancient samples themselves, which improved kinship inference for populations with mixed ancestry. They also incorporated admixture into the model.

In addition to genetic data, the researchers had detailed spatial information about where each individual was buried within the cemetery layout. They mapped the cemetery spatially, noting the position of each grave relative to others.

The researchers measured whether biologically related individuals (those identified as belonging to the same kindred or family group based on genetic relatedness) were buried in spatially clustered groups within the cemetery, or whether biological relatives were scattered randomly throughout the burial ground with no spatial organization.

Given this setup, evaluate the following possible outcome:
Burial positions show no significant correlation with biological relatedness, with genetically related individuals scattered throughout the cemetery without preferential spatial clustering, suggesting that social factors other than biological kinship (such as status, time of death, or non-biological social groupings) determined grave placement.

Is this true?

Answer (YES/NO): NO